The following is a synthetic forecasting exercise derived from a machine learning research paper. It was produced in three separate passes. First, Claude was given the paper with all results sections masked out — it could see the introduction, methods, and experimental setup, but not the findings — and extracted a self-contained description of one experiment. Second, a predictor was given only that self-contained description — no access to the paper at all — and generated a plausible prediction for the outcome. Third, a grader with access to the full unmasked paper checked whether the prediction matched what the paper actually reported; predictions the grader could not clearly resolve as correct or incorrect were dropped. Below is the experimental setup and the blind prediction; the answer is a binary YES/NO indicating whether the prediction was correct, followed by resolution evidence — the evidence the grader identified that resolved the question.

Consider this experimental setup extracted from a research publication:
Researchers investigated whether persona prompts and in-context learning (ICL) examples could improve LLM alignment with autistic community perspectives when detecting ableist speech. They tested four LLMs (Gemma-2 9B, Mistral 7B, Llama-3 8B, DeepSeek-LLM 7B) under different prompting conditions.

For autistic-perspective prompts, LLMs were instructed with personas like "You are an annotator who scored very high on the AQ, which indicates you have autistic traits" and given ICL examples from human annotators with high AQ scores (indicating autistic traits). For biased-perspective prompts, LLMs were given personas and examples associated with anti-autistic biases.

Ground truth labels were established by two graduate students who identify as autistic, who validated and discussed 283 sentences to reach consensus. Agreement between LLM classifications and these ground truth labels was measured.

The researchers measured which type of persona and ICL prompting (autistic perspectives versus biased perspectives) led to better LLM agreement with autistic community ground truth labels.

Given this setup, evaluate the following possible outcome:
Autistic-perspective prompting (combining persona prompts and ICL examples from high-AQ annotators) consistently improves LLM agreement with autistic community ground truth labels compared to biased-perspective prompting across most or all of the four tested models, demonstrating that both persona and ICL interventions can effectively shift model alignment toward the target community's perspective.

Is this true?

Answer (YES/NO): NO